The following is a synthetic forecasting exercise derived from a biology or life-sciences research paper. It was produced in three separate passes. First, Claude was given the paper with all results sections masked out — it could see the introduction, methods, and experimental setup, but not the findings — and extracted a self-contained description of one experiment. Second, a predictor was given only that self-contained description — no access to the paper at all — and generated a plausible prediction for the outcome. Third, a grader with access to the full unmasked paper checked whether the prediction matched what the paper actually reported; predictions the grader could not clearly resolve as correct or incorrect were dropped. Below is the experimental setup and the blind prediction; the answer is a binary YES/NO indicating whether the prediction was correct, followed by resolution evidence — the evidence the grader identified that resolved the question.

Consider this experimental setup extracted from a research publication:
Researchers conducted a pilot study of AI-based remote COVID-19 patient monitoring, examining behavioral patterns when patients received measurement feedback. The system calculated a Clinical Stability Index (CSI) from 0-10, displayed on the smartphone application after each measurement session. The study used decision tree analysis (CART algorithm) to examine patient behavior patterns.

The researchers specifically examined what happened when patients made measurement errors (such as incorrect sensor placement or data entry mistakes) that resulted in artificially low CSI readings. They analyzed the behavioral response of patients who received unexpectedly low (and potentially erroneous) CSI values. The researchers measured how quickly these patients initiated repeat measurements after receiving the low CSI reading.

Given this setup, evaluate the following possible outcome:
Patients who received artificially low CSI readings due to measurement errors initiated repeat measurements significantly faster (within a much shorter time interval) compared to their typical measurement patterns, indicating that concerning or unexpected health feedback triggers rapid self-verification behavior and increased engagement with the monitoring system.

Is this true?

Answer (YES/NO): YES